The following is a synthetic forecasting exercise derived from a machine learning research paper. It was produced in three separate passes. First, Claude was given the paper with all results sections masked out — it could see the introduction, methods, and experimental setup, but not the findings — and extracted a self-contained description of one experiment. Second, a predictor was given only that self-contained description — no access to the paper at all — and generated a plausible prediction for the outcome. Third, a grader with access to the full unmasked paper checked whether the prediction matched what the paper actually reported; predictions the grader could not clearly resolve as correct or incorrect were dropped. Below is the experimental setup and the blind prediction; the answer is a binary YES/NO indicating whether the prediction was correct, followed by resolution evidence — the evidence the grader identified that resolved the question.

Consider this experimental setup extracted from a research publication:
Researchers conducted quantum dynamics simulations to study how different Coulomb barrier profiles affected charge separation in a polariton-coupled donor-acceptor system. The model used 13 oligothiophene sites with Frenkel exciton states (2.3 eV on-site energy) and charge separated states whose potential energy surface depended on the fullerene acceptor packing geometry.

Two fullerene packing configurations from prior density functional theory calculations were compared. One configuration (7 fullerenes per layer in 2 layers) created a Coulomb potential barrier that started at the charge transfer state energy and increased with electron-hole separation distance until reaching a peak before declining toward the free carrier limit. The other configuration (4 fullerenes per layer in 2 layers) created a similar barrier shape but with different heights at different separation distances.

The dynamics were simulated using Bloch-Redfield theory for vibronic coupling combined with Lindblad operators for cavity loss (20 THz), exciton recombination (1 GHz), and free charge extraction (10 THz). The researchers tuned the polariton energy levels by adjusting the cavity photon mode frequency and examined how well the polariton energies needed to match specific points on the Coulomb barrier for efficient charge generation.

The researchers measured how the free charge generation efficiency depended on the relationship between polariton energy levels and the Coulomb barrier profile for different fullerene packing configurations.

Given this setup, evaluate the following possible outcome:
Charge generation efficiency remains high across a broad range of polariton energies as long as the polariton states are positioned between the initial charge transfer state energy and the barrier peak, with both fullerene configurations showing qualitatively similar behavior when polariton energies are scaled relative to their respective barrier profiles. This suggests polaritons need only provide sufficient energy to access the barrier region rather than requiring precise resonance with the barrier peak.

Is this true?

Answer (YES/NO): NO